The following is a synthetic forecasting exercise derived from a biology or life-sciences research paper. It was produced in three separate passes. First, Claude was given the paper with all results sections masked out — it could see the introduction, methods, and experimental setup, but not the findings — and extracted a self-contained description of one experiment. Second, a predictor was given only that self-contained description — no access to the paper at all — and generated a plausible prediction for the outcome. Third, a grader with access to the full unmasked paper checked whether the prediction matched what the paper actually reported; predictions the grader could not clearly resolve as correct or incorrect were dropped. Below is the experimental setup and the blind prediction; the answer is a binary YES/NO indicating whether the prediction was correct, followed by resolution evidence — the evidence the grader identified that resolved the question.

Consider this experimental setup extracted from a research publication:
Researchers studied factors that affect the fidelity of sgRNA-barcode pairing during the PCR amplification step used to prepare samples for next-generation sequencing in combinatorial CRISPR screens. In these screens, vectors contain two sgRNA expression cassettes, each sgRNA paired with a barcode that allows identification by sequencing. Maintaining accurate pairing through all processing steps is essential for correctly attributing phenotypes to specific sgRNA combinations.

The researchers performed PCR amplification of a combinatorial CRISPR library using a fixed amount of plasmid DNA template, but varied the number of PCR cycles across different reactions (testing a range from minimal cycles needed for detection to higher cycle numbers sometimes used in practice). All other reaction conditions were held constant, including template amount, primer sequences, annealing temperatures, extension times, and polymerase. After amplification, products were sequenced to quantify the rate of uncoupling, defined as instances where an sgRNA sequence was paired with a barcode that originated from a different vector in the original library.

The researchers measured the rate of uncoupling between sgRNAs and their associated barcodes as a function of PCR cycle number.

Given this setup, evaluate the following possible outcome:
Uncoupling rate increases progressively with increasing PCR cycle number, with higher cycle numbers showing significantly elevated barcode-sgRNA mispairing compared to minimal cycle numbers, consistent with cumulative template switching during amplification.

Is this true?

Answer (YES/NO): YES